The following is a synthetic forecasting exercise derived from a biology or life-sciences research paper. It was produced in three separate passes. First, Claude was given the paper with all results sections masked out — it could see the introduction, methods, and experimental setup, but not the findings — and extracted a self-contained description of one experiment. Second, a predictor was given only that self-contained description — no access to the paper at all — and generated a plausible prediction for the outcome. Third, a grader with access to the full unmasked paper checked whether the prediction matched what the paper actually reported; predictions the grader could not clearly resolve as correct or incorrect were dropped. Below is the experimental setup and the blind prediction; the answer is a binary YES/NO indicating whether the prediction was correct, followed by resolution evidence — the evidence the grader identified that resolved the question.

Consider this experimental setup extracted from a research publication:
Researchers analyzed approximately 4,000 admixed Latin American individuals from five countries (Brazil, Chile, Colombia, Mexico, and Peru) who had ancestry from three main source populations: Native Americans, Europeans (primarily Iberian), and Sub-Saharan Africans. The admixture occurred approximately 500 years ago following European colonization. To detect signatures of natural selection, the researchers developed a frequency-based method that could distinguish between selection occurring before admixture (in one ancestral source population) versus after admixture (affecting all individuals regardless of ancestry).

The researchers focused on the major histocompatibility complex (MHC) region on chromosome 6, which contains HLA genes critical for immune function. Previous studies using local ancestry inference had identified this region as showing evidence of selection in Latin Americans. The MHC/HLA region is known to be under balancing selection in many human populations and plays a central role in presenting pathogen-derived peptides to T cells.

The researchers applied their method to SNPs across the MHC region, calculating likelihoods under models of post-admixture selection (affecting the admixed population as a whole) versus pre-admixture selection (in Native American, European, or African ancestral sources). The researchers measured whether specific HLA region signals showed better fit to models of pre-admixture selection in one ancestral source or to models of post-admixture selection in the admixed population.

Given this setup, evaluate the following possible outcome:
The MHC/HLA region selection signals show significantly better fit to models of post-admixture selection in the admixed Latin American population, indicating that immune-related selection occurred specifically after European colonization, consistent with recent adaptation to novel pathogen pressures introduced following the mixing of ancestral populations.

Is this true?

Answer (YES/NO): YES